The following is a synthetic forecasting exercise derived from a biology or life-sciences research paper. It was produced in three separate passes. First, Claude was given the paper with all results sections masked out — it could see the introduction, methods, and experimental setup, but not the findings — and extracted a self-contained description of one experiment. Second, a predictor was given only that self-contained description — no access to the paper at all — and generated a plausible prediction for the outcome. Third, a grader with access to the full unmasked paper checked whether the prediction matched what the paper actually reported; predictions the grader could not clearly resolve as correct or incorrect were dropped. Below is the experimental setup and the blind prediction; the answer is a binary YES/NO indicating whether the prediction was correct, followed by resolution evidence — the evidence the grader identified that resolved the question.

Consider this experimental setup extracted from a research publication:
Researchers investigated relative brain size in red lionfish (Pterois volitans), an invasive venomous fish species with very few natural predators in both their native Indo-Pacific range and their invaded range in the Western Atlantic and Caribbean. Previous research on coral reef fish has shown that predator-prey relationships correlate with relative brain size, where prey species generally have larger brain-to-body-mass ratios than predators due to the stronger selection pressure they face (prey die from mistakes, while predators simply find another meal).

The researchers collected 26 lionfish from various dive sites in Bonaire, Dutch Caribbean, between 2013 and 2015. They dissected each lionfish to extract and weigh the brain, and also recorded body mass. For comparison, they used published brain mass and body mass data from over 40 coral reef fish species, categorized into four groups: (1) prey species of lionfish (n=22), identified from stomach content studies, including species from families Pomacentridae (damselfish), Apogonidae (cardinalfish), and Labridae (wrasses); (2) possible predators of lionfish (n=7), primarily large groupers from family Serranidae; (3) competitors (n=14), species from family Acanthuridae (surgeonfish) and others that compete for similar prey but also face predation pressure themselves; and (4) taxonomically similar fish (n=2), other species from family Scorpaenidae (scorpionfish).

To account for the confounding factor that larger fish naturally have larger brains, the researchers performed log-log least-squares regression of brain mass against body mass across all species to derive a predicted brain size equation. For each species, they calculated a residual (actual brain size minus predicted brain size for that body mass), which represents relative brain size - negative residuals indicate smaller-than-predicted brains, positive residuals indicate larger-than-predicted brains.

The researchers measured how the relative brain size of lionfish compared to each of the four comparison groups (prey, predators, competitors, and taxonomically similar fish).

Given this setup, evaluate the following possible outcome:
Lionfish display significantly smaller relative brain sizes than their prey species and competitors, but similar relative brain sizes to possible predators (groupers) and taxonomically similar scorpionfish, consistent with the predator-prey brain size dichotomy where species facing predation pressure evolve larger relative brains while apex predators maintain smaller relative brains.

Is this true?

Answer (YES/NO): NO